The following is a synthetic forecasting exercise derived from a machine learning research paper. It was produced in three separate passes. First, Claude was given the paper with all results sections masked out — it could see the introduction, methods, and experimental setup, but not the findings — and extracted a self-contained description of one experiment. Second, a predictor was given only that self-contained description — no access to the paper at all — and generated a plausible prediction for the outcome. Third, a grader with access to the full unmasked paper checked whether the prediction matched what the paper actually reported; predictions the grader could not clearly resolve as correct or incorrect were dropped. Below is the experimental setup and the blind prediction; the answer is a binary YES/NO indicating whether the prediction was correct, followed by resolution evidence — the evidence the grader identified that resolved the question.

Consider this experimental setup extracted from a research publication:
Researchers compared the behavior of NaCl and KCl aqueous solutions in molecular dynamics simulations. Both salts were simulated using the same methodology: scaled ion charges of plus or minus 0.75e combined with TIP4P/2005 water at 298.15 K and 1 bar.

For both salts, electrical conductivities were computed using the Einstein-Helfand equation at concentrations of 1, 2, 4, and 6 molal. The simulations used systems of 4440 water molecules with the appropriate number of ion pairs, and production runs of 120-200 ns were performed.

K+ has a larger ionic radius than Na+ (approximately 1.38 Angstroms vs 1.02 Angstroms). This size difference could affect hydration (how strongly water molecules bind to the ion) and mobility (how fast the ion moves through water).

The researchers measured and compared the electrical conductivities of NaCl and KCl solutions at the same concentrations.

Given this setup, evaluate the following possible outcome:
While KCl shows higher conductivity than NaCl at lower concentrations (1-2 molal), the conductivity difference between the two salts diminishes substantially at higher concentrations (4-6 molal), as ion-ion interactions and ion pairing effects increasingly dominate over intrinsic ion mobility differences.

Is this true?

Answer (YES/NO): NO